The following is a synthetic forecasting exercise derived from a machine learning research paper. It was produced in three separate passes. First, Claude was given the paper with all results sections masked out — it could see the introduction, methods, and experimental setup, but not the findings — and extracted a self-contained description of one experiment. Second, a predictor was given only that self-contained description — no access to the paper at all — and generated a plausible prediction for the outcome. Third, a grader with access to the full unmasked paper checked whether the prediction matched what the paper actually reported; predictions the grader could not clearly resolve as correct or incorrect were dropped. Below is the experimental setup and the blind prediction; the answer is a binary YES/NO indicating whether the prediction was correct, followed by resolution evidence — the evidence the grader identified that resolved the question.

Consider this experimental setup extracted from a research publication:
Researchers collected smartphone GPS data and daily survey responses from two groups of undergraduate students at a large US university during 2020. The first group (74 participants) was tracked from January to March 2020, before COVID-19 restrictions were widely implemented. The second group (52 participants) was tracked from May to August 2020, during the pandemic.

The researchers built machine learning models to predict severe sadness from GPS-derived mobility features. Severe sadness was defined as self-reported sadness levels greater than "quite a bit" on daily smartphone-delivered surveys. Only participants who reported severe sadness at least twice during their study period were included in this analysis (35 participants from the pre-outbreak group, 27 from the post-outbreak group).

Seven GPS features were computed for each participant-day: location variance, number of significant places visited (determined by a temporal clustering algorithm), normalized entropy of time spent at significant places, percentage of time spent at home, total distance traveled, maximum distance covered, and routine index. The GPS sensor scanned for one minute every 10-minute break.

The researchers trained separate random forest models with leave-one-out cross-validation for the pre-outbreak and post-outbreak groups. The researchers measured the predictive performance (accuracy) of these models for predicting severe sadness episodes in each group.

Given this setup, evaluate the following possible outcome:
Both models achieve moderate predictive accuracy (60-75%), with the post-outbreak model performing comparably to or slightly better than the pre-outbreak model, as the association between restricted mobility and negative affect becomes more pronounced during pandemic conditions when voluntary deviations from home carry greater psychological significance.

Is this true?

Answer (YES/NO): NO